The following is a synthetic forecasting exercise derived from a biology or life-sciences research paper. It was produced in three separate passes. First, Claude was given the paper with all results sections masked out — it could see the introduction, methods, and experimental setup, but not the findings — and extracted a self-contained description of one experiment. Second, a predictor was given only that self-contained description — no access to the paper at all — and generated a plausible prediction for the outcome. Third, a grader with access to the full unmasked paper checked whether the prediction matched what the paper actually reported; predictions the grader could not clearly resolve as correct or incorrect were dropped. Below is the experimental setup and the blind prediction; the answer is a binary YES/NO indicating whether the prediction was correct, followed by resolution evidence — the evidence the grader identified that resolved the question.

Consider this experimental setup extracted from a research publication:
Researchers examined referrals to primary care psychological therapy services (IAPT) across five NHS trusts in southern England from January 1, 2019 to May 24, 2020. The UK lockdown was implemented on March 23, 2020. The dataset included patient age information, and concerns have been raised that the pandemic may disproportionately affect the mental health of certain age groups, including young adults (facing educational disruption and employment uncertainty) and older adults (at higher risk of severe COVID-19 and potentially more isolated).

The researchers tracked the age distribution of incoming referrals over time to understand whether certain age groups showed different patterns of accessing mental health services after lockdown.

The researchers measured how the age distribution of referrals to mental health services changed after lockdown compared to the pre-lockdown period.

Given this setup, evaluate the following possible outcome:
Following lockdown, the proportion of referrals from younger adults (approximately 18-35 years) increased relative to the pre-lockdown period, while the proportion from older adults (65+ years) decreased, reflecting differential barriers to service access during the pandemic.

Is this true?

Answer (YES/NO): NO